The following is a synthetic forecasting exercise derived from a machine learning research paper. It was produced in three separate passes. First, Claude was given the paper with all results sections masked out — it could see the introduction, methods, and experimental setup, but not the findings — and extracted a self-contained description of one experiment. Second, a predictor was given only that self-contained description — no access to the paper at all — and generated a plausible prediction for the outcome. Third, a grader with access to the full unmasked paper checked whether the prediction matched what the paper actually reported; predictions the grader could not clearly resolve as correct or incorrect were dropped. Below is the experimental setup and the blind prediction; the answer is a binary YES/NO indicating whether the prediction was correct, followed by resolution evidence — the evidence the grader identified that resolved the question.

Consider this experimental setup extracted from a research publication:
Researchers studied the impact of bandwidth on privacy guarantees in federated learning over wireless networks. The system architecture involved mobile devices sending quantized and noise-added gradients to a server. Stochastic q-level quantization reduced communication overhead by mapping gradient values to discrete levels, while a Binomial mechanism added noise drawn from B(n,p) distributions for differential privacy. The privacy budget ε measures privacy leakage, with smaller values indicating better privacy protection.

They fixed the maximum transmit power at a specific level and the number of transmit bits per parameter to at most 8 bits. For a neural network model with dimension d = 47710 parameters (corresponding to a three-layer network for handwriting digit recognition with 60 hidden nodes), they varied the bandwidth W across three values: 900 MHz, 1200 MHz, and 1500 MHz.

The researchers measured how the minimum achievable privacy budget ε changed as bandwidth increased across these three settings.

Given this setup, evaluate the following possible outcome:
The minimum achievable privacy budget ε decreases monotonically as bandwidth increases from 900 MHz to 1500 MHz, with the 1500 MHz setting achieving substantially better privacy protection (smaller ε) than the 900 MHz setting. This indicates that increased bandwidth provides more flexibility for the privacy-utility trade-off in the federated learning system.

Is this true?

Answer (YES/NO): YES